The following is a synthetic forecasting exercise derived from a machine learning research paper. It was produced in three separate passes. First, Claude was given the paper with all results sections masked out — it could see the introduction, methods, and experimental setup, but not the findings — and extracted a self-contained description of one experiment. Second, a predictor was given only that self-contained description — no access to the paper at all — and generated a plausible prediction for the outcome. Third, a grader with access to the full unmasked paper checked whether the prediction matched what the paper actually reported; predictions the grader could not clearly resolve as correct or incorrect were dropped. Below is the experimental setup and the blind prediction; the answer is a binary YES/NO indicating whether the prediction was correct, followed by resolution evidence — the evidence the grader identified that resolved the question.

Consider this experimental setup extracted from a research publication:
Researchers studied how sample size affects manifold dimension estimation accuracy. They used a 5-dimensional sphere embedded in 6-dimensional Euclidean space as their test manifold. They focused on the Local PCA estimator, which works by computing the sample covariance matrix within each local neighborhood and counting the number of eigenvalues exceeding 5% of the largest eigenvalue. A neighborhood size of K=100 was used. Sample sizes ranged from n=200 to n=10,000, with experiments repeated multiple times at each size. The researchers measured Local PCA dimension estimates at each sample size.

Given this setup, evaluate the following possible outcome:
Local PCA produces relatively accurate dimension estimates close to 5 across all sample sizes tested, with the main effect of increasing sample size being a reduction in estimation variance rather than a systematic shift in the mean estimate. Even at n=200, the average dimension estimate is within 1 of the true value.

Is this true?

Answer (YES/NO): NO